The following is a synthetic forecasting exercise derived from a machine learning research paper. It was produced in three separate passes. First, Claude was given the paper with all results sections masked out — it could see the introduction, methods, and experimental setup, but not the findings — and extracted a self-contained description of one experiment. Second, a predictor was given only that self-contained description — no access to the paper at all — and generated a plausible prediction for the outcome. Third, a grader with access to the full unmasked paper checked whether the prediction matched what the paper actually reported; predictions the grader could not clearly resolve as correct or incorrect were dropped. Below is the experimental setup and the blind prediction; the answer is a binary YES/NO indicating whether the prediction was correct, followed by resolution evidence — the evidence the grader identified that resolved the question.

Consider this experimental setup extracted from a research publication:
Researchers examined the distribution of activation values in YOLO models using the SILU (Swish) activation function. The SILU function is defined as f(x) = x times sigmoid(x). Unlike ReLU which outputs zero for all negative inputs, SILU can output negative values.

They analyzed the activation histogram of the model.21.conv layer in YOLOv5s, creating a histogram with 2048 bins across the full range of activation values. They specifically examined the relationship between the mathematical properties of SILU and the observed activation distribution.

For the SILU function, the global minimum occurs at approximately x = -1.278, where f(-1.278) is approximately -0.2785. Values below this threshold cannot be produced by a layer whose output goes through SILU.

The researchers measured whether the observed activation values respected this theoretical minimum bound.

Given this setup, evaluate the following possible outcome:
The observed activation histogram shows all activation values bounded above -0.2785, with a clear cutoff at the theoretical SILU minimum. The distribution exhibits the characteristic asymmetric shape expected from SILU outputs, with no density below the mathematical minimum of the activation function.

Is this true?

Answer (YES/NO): YES